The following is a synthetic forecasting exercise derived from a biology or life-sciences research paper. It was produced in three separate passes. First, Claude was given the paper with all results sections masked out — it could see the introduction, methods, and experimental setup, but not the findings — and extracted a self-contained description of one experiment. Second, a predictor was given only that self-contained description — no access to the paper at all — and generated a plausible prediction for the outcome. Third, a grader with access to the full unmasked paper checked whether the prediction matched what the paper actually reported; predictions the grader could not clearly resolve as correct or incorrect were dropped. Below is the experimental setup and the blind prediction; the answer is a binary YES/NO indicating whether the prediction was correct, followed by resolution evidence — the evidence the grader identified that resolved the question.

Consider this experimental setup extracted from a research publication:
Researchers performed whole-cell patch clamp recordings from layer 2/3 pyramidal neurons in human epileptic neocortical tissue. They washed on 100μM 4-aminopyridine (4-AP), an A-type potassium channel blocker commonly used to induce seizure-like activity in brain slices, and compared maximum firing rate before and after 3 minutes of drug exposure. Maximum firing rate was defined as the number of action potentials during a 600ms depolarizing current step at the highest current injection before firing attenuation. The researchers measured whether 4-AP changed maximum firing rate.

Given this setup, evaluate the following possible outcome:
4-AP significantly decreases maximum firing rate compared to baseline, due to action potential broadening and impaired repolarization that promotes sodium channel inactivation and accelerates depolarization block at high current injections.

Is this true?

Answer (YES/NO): NO